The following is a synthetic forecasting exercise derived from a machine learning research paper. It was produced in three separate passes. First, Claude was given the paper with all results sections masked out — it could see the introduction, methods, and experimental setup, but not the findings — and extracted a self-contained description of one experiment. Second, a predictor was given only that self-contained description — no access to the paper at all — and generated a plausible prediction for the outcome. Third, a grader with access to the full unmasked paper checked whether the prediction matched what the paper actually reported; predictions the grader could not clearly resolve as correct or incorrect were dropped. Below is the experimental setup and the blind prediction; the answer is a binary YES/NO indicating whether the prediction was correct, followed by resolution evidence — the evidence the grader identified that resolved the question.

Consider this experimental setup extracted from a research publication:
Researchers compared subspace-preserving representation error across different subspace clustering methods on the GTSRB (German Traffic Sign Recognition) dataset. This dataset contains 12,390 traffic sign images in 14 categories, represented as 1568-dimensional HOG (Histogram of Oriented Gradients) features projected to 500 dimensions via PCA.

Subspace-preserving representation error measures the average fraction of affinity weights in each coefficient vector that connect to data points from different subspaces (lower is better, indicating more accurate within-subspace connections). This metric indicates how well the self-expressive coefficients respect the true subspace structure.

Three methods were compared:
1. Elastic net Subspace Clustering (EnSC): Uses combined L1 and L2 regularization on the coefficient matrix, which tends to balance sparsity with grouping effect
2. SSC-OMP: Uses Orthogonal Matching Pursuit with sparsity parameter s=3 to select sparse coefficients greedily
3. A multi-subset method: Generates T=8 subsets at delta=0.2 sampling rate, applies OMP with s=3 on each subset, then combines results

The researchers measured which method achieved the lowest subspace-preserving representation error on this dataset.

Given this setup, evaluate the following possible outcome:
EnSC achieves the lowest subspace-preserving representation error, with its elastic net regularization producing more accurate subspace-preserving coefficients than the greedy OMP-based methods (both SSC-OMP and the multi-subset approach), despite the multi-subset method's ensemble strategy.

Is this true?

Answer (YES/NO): YES